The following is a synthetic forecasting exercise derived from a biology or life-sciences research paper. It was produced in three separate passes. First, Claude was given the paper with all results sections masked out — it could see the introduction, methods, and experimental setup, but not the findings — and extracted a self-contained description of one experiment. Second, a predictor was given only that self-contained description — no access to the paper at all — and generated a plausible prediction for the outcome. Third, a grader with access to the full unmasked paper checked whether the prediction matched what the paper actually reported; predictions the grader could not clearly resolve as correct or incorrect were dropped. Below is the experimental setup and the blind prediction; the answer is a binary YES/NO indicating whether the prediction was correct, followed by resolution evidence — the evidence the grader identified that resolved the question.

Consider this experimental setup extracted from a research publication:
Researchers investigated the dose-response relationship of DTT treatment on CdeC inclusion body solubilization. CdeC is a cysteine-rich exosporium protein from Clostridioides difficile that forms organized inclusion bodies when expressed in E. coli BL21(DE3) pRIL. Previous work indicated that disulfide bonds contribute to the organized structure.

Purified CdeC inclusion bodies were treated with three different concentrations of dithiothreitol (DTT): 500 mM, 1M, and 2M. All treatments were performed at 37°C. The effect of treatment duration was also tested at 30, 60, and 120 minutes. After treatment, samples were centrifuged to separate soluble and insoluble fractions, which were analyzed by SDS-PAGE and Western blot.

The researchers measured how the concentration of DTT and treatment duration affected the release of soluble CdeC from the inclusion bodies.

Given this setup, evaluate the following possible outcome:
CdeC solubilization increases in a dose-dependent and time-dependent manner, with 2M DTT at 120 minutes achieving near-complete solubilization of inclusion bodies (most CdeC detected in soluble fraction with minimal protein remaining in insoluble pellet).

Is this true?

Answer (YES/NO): NO